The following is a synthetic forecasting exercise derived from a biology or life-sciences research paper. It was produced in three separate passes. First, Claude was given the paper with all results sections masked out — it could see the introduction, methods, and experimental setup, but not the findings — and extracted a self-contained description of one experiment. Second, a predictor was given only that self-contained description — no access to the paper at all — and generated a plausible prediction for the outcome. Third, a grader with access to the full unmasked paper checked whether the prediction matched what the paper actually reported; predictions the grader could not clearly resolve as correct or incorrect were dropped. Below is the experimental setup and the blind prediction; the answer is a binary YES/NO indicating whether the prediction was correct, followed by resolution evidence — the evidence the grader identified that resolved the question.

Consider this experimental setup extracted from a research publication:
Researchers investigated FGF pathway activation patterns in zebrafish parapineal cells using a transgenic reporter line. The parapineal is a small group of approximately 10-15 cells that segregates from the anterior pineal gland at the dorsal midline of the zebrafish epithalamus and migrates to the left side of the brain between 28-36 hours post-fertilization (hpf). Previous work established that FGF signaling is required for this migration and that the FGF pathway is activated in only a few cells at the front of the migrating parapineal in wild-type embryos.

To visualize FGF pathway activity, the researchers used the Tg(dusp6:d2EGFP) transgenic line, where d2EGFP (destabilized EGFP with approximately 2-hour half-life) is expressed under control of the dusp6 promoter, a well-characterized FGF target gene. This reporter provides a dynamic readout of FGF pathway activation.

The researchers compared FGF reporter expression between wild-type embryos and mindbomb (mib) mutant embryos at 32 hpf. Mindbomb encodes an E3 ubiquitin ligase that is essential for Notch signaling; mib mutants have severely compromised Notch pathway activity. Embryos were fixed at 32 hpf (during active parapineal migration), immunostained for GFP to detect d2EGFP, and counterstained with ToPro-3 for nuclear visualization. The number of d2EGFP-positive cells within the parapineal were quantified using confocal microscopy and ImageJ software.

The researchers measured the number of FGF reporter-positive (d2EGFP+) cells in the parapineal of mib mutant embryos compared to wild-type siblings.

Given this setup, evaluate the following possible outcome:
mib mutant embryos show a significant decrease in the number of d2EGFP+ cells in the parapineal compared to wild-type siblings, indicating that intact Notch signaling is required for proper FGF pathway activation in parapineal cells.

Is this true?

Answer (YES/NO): NO